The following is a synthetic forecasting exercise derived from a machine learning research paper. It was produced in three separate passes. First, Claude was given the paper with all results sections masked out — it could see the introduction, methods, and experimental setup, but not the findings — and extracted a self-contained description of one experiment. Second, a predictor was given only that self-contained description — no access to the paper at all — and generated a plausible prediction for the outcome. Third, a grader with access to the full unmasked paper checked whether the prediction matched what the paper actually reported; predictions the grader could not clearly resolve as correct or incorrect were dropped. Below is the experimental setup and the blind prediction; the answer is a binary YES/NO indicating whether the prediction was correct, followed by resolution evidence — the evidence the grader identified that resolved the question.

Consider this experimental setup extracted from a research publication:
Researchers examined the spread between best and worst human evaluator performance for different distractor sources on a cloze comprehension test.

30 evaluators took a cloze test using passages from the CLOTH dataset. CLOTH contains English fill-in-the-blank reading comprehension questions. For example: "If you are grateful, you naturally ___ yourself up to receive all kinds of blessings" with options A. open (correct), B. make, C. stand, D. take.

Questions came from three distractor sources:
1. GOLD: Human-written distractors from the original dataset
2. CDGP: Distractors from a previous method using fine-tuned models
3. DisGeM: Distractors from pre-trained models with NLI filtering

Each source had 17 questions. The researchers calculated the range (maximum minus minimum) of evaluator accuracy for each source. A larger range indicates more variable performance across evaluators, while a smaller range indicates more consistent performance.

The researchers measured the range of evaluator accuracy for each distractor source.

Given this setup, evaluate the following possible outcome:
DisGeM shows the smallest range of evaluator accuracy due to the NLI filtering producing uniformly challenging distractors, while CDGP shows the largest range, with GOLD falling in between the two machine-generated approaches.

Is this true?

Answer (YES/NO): NO